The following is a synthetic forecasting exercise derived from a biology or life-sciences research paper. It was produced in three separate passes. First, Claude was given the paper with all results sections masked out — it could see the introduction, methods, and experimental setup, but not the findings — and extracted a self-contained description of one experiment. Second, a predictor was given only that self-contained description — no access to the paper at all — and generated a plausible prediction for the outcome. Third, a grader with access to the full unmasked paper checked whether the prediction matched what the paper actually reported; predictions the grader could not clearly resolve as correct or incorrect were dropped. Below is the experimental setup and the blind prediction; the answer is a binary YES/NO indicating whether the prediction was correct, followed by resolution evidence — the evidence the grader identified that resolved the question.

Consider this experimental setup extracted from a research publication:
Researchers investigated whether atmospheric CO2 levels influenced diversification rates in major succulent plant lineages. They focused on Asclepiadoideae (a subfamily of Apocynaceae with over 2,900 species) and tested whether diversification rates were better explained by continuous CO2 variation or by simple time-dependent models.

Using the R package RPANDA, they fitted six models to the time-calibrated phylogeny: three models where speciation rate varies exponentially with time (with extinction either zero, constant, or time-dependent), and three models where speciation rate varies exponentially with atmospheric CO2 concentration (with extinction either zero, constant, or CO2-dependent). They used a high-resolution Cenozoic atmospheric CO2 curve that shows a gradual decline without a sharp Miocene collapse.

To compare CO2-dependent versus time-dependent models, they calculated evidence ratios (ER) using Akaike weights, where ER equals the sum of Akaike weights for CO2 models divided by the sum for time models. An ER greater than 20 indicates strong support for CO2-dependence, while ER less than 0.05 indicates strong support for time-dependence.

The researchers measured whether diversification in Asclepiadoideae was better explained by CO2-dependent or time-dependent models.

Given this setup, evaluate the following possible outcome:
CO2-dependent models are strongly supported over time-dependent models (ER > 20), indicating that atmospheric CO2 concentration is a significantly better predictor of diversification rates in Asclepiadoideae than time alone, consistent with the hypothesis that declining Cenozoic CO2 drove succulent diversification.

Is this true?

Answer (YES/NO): YES